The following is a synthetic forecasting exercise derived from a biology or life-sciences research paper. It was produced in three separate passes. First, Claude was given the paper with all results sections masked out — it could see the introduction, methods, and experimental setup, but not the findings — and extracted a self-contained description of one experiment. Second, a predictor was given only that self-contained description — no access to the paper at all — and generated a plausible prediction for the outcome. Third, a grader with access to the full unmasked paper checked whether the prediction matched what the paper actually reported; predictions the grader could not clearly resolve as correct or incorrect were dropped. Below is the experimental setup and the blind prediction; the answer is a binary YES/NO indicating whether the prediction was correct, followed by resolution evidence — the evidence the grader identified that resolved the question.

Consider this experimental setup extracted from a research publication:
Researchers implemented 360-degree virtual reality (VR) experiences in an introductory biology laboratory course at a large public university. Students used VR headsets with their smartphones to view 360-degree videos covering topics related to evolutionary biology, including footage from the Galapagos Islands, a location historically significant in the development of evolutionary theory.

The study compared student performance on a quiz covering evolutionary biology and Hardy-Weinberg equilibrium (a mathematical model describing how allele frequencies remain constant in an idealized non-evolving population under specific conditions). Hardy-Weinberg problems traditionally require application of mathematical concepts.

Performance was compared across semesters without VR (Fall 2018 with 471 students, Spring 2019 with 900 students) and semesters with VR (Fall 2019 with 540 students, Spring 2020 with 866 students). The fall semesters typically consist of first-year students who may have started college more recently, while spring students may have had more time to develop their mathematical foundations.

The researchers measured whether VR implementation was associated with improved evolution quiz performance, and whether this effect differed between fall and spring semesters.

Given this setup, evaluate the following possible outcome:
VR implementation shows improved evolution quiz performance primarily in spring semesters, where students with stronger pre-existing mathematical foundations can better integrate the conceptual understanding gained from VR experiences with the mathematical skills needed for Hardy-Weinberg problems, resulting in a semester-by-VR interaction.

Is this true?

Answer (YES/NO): YES